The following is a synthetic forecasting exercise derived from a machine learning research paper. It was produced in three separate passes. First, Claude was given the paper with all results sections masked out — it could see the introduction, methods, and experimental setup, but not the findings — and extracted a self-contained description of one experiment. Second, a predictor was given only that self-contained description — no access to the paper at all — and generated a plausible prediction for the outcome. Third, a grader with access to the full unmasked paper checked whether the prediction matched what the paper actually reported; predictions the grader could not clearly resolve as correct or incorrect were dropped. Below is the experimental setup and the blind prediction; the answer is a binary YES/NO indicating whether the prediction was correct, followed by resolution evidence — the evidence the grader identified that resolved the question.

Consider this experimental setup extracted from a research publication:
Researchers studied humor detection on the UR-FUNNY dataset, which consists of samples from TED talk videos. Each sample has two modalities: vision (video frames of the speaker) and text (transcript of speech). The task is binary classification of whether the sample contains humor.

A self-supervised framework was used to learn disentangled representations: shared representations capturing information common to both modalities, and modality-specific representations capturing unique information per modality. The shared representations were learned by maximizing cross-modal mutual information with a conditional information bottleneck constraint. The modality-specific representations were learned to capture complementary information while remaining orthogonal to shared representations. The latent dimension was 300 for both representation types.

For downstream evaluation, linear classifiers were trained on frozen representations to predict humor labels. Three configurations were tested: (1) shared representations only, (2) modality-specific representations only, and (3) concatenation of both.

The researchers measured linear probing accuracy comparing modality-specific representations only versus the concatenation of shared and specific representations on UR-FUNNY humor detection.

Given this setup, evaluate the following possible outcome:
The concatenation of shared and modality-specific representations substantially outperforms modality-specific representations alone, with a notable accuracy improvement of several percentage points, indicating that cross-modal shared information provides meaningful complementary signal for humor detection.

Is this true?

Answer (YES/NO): YES